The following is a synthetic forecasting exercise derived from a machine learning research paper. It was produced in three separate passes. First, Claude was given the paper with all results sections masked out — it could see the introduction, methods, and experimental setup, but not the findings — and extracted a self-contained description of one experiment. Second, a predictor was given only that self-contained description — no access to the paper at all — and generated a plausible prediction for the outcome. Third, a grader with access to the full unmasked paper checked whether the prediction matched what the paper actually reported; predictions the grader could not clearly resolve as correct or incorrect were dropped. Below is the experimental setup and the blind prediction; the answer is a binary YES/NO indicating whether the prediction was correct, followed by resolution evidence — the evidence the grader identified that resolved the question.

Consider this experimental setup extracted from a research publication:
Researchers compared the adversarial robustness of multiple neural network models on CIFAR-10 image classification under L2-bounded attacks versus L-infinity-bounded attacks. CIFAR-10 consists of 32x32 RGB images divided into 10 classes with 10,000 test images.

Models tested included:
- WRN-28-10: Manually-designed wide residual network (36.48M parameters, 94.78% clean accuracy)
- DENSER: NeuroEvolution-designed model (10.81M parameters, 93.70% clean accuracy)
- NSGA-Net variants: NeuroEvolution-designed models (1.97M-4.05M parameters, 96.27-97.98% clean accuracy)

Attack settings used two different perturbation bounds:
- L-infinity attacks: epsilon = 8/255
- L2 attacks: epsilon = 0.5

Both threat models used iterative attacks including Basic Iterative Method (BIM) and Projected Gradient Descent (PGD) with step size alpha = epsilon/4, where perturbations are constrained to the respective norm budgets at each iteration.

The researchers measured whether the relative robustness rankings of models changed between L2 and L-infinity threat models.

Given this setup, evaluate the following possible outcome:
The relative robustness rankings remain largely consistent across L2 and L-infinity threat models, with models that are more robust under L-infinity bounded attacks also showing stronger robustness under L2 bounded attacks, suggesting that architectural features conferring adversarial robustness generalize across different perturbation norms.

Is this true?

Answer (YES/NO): NO